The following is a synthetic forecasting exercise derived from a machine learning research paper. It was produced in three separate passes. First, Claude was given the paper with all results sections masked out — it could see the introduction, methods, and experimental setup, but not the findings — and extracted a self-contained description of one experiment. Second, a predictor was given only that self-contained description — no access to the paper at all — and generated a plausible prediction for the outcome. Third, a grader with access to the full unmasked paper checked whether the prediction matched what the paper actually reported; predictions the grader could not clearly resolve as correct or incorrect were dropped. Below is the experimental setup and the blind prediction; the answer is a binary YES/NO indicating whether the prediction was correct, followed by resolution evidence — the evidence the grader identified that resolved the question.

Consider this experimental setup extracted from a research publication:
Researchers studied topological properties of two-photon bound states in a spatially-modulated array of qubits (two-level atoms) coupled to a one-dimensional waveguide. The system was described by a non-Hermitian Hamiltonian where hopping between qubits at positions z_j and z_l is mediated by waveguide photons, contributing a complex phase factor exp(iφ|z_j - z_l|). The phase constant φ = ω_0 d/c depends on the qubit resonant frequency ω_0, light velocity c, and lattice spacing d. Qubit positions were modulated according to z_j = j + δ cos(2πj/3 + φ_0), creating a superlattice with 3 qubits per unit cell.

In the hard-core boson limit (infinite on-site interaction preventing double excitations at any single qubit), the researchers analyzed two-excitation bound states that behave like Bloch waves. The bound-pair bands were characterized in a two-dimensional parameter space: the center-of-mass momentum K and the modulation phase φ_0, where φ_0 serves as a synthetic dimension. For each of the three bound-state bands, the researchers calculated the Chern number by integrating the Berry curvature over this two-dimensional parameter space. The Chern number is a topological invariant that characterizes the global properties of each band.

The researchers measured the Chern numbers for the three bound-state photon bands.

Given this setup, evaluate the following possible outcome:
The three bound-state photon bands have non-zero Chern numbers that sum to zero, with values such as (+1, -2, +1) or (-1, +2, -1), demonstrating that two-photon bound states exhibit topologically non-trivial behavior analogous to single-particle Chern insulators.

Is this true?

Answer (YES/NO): YES